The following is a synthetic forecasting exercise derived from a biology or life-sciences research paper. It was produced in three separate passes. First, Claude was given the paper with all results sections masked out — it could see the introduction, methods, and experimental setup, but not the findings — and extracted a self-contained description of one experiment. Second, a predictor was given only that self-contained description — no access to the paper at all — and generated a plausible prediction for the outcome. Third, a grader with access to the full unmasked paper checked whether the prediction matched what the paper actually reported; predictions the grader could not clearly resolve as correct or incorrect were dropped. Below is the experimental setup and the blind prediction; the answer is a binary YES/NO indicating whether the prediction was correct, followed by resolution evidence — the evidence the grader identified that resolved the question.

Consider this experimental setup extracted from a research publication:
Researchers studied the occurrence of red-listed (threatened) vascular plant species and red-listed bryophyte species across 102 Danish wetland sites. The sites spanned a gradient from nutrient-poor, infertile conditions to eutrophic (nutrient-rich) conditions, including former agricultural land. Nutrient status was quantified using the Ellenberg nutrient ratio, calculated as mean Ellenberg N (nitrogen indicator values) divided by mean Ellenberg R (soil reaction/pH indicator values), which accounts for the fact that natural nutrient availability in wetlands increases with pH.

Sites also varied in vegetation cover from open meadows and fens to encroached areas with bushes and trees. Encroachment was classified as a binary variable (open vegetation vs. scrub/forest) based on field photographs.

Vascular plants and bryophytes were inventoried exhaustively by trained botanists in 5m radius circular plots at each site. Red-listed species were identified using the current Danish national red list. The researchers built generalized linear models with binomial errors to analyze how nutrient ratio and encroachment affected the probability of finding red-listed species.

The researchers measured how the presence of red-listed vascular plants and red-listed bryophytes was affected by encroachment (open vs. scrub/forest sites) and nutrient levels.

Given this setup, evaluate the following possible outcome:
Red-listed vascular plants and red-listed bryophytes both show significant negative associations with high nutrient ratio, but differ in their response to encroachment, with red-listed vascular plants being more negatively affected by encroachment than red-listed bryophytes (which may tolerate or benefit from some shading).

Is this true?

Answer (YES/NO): NO